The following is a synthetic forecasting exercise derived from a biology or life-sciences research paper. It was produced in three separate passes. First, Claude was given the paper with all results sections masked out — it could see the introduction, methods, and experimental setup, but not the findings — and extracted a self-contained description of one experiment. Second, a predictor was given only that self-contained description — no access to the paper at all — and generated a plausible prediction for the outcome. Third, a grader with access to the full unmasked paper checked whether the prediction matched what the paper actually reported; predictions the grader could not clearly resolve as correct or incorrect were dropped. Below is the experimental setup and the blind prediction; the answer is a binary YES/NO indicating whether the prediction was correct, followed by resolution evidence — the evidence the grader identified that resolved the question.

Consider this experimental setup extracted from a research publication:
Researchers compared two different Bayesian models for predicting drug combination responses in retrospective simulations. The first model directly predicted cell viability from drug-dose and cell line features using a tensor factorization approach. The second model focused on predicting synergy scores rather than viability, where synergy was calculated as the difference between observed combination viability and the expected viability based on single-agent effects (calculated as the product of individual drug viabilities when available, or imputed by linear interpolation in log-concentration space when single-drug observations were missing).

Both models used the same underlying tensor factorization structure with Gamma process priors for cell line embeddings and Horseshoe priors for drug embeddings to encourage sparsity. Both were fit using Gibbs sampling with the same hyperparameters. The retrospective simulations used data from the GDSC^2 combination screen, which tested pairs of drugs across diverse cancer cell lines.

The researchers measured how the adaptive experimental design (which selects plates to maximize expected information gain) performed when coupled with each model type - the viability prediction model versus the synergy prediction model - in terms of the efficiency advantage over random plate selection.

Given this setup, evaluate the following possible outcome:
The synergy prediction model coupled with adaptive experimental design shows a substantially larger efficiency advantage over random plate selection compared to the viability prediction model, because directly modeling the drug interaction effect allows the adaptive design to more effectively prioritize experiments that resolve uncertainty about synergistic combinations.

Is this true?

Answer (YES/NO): NO